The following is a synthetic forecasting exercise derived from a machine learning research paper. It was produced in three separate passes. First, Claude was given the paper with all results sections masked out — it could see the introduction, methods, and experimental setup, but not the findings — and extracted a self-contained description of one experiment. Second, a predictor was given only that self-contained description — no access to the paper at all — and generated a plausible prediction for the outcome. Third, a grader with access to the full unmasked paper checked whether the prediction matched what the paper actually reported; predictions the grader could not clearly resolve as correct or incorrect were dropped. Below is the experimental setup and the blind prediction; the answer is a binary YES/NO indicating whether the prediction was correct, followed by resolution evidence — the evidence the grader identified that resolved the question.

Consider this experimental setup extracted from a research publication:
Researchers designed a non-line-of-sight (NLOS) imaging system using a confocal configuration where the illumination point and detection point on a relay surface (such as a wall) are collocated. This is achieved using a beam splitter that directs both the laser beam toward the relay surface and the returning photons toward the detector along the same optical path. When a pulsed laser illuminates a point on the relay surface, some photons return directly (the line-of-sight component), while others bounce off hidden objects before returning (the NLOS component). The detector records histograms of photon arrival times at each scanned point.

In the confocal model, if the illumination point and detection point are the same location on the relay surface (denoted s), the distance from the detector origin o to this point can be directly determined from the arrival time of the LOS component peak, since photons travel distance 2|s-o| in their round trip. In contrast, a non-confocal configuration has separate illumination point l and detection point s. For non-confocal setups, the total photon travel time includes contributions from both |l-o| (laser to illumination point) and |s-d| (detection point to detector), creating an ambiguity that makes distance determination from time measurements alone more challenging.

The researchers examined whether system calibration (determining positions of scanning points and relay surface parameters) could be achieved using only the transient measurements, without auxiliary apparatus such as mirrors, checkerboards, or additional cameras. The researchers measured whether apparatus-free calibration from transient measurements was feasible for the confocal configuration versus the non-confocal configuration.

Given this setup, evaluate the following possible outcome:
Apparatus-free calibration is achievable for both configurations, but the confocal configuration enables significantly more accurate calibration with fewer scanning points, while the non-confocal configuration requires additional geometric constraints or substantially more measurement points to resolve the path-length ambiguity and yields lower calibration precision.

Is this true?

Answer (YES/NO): NO